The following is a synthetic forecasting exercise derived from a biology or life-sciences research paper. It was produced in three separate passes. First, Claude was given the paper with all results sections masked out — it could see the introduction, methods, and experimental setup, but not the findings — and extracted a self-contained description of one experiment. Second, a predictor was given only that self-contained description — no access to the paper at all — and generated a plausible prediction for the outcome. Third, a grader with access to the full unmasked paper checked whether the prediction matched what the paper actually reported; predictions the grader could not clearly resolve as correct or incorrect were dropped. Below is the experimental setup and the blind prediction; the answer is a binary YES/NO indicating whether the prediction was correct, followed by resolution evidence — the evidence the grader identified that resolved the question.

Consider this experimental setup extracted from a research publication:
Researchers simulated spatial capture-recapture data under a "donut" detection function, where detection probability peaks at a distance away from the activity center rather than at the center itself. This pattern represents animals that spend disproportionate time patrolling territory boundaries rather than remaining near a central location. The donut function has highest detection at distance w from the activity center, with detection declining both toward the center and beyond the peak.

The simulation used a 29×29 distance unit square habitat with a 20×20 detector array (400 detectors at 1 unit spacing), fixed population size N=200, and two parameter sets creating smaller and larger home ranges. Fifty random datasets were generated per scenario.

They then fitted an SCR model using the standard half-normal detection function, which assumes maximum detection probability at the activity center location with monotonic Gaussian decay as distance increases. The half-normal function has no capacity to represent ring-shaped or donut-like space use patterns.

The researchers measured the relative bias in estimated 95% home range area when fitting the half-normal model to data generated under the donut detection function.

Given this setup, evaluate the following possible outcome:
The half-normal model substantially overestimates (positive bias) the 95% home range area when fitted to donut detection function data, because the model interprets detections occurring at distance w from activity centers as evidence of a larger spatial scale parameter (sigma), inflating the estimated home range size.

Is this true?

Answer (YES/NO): YES